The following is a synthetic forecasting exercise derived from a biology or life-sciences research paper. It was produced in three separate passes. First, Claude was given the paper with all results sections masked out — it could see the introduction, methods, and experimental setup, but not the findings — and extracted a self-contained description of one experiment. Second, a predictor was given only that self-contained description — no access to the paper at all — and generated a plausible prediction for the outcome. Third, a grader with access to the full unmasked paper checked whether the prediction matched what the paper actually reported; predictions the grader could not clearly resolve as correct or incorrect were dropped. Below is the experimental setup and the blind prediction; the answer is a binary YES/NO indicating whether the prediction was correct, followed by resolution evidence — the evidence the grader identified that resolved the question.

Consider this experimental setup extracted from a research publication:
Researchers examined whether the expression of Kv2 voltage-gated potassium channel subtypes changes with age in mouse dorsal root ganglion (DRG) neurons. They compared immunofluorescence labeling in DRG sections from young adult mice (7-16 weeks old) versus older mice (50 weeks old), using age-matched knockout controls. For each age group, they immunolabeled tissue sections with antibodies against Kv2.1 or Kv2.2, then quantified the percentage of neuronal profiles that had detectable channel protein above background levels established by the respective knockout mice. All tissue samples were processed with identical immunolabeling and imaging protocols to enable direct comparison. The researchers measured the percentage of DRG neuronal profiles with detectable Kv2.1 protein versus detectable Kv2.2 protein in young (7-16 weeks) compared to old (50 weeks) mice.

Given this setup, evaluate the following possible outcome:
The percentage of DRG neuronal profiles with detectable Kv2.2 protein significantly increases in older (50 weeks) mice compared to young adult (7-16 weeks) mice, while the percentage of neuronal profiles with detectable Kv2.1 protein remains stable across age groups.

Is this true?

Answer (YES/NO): NO